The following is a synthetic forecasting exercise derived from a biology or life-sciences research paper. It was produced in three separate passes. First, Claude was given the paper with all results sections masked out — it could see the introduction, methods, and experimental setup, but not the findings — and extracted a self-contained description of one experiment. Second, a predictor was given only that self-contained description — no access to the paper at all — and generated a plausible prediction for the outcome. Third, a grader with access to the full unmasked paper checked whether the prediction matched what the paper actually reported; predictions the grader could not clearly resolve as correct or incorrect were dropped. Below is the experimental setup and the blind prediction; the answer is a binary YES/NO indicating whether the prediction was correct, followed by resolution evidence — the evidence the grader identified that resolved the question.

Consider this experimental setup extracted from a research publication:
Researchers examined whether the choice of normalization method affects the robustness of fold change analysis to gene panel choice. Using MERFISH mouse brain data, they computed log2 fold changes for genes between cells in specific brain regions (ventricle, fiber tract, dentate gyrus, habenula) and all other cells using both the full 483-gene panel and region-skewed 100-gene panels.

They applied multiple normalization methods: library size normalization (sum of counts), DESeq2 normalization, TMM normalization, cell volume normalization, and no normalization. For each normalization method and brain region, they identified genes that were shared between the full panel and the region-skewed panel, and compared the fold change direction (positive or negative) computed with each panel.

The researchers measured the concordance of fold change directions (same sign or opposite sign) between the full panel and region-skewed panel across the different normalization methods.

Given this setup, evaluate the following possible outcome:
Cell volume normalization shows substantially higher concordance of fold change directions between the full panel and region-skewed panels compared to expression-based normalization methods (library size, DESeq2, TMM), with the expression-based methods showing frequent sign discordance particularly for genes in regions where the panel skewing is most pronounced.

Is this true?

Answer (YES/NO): NO